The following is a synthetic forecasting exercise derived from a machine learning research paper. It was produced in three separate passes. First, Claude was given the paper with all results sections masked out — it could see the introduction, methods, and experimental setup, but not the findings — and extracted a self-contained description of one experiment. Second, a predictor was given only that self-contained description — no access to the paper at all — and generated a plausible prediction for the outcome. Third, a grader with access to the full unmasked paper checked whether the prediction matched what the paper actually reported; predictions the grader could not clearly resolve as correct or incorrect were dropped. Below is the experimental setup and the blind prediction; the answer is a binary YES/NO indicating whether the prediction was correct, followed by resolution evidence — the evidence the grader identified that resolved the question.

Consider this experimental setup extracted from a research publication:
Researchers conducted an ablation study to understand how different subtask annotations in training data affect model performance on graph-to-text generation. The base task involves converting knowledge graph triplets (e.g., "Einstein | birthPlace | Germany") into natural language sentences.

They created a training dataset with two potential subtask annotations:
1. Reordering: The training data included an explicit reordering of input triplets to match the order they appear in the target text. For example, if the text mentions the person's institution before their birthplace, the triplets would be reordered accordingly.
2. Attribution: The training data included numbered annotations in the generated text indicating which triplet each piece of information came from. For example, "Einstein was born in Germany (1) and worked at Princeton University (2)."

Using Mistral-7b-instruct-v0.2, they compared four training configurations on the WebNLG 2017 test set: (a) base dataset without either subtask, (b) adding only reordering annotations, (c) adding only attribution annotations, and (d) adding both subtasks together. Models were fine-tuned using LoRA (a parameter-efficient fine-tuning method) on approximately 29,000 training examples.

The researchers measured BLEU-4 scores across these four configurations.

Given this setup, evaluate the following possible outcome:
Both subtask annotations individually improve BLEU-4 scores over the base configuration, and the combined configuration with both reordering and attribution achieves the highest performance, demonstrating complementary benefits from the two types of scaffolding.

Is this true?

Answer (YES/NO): NO